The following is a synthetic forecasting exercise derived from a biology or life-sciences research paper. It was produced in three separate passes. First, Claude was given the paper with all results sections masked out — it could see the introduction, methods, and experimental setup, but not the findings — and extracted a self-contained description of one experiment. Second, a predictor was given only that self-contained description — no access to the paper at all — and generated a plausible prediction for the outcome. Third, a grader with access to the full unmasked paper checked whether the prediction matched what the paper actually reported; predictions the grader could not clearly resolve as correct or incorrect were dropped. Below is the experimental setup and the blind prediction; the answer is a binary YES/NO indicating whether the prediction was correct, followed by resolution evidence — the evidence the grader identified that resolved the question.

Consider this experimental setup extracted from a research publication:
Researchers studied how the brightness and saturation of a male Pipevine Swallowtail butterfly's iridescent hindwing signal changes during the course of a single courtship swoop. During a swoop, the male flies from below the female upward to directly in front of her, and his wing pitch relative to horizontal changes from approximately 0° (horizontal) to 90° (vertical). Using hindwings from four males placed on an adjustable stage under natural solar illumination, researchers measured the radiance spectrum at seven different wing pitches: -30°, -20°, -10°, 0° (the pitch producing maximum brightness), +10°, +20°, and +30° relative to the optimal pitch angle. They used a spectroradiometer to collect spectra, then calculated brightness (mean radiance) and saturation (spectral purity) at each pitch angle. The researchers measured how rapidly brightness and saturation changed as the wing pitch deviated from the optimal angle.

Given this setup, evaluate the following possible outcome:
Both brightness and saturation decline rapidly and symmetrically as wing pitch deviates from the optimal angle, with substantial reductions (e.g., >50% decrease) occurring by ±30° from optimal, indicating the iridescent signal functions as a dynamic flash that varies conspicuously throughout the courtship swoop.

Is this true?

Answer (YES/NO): NO